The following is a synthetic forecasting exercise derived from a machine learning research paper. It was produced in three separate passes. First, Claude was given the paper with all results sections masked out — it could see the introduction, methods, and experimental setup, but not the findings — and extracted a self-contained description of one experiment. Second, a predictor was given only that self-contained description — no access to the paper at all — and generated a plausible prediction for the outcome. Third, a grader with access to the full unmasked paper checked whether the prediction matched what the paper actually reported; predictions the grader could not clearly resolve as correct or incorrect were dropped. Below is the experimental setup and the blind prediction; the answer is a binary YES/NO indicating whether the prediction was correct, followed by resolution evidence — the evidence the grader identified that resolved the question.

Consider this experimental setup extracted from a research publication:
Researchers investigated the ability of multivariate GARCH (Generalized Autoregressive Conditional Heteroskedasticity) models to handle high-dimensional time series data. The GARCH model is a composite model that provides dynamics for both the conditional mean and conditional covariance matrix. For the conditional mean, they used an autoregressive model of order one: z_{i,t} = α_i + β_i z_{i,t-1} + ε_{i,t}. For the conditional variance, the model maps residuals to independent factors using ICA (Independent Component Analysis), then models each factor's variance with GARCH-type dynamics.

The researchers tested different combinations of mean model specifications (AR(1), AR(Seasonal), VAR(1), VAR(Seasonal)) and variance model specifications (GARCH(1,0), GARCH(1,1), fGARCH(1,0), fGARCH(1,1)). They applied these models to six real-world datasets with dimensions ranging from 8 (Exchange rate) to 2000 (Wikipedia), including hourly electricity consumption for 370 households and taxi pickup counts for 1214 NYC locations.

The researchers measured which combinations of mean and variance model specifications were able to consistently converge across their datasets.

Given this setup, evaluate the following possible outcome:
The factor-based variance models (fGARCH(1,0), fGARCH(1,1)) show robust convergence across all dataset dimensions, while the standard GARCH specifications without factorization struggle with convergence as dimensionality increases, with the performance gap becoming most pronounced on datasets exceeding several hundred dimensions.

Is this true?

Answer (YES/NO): NO